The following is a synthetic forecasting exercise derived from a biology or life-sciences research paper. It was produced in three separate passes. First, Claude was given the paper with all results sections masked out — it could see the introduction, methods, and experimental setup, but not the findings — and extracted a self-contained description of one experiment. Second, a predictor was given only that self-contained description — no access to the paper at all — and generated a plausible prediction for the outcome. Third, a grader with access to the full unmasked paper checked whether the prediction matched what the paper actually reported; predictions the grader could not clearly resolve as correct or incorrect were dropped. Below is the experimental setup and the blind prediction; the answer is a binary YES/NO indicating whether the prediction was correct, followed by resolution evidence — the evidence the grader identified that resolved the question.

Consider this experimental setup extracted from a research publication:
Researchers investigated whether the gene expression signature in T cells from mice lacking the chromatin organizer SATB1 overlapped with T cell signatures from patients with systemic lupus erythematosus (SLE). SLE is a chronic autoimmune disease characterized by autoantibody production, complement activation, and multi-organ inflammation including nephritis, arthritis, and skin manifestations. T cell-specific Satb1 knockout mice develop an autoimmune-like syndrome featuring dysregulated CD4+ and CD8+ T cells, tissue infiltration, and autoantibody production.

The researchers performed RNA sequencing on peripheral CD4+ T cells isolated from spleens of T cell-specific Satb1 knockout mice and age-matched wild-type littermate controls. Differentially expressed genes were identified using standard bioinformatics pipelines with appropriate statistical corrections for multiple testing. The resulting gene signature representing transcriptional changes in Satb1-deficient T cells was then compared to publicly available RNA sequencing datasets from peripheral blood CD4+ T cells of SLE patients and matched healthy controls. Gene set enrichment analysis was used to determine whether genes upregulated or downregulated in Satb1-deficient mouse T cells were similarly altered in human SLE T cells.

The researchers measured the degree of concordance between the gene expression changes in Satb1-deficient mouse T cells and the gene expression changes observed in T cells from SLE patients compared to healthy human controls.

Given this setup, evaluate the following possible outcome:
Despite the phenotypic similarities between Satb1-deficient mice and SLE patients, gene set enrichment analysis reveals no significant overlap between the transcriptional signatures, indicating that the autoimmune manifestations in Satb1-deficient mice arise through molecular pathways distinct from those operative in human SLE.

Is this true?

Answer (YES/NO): NO